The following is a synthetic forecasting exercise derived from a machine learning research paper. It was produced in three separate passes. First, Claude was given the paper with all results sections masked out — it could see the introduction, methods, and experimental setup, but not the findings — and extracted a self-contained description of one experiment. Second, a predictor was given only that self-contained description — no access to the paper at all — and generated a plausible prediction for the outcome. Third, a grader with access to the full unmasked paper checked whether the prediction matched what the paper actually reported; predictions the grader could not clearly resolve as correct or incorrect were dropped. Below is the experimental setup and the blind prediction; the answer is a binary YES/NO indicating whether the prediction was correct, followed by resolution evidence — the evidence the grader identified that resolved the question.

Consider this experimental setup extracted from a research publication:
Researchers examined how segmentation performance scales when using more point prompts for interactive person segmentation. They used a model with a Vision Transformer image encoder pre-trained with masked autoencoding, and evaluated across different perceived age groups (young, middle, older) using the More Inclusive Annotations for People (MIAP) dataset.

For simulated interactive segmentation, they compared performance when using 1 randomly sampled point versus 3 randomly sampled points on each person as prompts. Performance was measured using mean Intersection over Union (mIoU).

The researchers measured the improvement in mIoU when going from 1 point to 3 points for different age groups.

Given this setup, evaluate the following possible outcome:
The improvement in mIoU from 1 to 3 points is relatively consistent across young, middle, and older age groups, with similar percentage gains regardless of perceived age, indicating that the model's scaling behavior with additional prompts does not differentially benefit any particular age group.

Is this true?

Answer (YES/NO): NO